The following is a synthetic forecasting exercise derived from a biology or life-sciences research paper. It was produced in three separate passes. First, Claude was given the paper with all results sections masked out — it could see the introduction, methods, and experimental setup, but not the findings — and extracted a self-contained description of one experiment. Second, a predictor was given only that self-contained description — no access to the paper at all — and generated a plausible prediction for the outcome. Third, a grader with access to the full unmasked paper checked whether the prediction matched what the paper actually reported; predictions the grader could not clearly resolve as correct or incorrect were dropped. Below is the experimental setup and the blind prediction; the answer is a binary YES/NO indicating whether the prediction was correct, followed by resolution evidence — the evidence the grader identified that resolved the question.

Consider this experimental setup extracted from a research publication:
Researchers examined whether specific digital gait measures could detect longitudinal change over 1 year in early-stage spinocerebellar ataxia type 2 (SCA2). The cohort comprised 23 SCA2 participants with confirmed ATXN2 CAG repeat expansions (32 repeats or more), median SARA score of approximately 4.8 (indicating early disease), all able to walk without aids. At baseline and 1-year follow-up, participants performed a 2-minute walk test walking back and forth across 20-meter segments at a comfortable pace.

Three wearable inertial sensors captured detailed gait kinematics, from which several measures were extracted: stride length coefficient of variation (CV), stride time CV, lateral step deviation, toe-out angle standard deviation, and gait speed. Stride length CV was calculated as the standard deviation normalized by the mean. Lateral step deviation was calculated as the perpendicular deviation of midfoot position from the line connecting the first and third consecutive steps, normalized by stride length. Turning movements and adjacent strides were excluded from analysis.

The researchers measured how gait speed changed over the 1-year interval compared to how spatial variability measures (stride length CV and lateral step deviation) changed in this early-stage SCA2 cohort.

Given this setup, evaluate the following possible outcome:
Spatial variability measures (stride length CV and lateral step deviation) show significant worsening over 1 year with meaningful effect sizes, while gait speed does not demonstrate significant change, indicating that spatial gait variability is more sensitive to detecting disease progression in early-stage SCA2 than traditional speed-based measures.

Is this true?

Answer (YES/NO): NO